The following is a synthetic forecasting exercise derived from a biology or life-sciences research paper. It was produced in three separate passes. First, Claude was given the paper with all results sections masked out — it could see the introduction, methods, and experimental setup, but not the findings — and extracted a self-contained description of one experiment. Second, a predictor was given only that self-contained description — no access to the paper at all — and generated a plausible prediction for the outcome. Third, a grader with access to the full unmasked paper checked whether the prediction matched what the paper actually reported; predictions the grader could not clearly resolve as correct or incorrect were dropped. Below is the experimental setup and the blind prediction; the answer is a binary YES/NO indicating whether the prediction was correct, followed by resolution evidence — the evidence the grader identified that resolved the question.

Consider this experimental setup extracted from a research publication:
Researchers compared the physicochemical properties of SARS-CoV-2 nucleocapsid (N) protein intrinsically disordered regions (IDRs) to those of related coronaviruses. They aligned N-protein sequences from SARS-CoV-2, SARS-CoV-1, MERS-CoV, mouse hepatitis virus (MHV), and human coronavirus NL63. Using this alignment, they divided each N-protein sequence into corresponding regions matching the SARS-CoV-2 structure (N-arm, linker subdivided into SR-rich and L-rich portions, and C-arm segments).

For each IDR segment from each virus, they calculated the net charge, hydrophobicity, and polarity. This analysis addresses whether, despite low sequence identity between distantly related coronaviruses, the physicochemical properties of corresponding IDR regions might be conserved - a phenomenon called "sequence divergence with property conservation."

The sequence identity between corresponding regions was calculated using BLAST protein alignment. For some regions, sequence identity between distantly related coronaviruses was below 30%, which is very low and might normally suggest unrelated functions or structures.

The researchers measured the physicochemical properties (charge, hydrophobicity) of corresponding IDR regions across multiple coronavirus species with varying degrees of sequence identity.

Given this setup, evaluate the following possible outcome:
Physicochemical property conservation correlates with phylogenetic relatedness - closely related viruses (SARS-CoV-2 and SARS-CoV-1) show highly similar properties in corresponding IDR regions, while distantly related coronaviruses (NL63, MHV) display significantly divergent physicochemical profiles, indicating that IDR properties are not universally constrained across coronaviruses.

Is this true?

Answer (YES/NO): NO